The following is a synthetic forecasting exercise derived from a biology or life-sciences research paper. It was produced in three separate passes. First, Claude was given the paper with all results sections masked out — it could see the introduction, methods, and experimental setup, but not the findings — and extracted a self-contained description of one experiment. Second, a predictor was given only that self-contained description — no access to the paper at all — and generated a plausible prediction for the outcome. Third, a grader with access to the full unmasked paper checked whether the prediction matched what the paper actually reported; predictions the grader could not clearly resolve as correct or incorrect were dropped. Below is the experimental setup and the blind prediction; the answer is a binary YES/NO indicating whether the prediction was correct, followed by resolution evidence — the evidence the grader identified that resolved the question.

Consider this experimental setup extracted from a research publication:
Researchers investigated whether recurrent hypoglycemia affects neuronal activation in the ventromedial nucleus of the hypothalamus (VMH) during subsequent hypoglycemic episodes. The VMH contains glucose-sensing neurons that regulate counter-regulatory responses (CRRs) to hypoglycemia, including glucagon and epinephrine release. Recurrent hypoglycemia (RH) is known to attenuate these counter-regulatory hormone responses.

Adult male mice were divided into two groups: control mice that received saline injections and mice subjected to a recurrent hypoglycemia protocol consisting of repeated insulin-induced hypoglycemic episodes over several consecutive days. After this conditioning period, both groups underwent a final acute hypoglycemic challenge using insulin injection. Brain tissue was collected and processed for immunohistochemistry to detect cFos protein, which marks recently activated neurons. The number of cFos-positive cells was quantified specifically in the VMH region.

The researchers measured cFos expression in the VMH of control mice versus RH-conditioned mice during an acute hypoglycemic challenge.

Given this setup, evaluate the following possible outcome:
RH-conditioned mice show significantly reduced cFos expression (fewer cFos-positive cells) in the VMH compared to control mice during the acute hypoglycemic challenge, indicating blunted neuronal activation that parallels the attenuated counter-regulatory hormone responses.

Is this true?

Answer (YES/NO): NO